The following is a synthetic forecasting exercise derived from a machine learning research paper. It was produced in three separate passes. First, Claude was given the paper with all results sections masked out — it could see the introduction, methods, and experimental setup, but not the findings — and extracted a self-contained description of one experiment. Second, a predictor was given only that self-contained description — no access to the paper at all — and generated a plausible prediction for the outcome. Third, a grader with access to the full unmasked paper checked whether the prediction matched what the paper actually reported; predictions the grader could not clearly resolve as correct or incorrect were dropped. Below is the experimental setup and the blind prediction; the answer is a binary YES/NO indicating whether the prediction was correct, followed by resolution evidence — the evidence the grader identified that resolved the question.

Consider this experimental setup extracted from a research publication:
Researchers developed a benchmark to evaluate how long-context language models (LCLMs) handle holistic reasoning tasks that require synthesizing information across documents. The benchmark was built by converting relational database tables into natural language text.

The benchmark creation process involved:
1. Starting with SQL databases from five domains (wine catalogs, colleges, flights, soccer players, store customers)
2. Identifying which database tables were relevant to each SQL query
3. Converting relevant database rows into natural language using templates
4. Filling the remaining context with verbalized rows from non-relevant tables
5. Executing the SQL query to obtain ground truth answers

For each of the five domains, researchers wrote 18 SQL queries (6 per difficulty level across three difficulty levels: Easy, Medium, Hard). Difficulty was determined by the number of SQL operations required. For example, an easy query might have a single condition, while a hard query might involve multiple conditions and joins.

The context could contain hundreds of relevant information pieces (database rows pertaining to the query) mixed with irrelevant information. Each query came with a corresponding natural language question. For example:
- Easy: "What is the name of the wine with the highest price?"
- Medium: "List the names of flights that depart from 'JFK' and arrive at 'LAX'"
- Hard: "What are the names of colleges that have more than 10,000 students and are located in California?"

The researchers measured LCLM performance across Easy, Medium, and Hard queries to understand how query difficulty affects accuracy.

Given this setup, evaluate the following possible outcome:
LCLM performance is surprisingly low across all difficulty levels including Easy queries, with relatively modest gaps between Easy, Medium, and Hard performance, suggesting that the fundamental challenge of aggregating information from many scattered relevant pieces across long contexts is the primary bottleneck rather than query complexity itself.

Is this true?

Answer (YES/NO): NO